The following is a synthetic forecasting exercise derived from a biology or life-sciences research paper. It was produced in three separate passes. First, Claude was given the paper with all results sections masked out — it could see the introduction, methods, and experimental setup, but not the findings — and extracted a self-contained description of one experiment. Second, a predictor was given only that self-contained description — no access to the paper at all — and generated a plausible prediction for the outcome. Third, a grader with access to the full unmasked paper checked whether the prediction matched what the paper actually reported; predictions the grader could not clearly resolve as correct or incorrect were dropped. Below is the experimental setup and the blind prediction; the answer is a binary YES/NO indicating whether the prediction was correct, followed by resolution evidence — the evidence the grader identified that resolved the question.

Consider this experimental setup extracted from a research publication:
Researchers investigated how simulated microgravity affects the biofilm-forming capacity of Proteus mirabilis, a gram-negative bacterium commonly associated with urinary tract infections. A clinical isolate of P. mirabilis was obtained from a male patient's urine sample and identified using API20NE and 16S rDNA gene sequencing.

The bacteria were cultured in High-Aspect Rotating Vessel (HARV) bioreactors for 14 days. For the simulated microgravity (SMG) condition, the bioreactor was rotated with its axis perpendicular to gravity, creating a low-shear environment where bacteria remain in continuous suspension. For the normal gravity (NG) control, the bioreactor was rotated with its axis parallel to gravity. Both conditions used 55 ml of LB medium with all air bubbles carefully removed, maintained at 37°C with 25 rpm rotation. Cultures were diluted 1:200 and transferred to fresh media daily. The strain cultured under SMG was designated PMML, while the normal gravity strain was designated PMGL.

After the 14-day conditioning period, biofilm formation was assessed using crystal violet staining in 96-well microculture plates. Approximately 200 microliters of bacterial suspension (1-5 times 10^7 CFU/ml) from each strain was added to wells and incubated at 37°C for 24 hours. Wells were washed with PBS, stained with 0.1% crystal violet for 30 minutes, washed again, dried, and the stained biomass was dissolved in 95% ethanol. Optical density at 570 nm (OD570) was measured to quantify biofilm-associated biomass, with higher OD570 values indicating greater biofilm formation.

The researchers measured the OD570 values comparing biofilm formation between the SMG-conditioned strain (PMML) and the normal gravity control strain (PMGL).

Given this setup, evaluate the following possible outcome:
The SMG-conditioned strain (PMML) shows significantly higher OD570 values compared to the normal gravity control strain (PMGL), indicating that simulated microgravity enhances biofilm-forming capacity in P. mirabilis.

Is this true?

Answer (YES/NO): NO